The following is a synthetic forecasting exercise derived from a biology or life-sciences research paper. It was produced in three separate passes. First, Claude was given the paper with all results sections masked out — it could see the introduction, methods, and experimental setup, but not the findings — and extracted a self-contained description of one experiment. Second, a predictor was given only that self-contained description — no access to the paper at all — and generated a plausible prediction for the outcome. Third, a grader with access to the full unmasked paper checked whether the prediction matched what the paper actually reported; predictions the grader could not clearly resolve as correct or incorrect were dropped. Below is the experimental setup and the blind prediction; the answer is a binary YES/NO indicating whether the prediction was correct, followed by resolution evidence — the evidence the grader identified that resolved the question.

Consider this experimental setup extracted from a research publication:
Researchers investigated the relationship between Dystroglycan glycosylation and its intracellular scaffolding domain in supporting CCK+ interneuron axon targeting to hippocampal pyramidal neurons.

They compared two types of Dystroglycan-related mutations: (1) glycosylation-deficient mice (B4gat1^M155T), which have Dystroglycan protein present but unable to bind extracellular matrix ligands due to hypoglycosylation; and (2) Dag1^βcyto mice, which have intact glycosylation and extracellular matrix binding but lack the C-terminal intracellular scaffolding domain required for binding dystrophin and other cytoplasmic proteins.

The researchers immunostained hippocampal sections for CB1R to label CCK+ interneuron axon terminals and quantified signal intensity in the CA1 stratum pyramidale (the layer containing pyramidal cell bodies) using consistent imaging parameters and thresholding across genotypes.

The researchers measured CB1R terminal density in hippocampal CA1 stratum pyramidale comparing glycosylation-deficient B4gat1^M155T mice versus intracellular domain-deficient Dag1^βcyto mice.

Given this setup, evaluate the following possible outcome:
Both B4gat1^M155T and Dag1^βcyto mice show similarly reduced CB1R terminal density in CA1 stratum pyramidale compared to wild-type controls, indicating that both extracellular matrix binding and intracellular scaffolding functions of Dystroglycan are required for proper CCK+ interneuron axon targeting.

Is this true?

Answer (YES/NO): NO